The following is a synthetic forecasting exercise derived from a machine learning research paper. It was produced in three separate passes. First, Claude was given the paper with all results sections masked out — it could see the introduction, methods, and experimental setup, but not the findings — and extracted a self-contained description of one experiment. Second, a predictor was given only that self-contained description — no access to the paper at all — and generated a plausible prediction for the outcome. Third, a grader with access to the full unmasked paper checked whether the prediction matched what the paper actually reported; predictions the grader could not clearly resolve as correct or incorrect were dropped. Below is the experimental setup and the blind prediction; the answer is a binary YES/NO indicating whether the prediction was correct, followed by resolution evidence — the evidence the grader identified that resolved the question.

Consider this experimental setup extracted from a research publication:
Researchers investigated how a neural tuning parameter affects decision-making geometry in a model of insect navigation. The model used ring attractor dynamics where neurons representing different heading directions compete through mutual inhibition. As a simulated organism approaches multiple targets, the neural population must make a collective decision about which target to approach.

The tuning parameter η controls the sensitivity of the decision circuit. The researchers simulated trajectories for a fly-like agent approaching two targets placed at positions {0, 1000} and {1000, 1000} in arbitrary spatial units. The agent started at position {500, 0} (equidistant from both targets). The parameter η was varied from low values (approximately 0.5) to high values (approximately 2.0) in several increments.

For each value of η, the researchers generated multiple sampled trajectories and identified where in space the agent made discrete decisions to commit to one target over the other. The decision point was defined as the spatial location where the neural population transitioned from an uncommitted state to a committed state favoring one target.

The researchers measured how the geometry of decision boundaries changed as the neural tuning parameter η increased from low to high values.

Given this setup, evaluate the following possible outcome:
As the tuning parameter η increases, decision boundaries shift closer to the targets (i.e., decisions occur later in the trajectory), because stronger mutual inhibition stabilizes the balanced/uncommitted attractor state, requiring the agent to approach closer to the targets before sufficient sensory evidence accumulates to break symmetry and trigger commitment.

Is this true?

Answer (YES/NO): YES